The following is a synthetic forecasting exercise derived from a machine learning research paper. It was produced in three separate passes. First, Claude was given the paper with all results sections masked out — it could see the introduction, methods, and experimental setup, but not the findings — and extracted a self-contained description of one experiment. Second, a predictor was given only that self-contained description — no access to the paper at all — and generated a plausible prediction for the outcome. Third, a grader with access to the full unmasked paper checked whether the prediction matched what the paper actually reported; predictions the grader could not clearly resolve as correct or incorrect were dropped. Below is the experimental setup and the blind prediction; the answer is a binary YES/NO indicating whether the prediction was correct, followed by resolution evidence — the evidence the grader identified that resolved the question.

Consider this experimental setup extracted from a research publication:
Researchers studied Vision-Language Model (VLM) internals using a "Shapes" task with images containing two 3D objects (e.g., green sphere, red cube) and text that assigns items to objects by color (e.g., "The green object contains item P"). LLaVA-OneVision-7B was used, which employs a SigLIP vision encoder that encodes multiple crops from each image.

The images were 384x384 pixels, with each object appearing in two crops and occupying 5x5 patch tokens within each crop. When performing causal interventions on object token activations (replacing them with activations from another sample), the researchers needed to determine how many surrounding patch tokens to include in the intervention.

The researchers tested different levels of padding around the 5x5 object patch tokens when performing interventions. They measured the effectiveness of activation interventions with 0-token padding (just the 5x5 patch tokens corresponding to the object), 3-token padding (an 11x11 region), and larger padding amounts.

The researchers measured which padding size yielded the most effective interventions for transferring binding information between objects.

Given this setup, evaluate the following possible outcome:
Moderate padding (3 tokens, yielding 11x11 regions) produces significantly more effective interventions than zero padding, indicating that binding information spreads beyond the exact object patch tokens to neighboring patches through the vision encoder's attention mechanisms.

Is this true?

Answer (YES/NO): NO